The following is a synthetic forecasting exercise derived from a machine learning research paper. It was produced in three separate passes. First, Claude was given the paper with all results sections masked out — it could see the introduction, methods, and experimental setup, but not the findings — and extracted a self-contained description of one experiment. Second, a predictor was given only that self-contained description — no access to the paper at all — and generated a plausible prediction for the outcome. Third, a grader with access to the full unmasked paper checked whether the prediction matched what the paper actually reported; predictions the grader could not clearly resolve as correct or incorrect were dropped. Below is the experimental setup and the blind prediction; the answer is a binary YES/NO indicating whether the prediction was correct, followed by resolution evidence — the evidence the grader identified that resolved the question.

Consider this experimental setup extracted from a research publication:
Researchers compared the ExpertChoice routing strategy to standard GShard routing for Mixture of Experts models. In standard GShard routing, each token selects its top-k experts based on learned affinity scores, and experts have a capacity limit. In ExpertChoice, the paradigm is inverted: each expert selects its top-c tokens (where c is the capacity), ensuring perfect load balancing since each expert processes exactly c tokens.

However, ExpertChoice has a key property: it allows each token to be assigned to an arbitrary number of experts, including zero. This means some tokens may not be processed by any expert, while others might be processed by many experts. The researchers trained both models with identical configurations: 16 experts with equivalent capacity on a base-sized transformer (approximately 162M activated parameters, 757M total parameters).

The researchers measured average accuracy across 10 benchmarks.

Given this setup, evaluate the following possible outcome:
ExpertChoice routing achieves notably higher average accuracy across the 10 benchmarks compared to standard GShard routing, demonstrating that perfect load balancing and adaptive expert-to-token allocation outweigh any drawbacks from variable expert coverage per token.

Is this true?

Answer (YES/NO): NO